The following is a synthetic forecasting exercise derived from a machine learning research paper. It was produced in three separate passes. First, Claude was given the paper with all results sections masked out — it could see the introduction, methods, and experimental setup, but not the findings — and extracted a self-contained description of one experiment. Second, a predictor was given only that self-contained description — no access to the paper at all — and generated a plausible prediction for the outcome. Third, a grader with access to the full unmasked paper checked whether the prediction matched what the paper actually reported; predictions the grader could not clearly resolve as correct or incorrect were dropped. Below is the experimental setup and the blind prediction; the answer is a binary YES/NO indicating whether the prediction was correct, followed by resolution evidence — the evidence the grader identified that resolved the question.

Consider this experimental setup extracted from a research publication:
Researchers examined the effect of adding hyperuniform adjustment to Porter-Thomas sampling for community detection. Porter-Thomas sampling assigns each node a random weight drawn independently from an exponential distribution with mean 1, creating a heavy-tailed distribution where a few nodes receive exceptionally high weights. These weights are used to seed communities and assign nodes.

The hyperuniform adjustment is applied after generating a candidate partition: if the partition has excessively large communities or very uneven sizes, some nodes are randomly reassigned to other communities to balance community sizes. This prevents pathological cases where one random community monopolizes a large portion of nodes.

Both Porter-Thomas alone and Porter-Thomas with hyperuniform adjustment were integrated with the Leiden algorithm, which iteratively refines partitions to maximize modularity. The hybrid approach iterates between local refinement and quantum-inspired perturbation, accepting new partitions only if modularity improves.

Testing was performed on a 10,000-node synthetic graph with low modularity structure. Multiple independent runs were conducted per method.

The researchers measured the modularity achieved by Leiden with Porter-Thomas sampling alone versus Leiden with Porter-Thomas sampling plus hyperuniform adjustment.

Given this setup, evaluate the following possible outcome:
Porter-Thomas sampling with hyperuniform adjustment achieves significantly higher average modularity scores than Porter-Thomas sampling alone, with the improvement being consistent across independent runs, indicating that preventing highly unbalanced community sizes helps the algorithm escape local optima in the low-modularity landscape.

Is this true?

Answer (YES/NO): NO